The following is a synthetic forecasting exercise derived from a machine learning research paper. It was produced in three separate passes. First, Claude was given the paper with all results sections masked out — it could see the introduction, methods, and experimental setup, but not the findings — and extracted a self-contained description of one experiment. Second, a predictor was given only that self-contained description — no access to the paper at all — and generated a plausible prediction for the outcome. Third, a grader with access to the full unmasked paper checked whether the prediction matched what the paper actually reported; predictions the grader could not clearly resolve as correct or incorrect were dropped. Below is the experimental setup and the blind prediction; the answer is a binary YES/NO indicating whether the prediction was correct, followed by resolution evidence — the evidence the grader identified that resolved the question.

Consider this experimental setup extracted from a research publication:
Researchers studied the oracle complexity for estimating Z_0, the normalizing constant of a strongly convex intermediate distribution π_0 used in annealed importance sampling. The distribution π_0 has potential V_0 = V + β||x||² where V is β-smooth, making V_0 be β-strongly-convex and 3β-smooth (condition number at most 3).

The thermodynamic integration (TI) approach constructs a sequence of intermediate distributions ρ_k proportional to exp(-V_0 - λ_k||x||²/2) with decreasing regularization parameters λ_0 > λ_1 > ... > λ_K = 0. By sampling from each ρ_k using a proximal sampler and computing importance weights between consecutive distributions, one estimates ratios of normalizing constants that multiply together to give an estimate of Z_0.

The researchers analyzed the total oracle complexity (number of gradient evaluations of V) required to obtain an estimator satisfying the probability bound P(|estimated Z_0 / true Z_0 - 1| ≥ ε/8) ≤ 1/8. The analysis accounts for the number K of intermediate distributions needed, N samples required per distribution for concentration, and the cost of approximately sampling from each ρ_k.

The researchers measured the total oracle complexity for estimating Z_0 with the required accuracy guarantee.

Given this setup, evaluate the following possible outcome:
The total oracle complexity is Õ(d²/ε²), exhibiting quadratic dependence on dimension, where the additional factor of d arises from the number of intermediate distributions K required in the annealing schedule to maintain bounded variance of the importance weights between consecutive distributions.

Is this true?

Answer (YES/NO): NO